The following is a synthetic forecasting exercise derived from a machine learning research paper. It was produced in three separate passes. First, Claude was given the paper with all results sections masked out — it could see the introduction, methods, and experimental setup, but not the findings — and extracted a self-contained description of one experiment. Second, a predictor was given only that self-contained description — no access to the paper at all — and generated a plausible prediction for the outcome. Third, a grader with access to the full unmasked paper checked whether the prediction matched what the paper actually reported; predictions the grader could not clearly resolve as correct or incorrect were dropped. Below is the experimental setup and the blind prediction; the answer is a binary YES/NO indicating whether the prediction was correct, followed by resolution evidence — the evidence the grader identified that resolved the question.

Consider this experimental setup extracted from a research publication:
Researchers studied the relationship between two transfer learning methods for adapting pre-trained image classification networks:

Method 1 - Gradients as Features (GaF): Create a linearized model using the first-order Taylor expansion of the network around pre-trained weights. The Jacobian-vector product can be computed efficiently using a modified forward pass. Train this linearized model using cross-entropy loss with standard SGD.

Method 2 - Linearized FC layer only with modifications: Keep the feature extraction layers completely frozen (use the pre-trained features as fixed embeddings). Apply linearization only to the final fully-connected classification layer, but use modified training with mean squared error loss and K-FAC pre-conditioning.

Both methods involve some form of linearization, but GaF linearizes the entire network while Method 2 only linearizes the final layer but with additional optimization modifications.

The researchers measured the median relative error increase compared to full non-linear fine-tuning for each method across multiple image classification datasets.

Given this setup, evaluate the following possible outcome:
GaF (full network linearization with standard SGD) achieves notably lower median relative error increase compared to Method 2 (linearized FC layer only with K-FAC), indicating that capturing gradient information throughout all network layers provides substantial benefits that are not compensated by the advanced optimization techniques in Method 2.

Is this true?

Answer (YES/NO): NO